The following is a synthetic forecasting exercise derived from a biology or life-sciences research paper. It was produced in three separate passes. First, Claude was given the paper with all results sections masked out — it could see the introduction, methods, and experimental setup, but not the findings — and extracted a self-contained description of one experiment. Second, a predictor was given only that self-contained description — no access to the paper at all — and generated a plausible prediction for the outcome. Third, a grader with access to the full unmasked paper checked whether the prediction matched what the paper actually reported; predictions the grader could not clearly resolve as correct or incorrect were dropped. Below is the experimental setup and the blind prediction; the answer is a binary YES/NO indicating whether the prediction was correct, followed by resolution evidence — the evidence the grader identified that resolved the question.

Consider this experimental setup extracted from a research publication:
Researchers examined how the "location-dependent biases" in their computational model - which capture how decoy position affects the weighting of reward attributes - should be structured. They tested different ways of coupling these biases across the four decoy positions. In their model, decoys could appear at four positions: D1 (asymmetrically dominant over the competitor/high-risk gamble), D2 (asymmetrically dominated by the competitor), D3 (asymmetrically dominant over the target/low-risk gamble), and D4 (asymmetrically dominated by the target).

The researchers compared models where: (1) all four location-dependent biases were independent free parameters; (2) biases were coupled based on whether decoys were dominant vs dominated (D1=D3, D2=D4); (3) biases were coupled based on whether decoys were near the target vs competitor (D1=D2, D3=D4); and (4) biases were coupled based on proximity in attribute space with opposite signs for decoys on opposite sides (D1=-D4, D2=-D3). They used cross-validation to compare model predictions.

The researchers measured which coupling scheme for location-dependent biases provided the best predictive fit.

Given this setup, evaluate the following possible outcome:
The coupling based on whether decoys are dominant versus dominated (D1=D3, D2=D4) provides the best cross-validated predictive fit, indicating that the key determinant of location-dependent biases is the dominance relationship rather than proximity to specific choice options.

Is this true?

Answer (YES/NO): NO